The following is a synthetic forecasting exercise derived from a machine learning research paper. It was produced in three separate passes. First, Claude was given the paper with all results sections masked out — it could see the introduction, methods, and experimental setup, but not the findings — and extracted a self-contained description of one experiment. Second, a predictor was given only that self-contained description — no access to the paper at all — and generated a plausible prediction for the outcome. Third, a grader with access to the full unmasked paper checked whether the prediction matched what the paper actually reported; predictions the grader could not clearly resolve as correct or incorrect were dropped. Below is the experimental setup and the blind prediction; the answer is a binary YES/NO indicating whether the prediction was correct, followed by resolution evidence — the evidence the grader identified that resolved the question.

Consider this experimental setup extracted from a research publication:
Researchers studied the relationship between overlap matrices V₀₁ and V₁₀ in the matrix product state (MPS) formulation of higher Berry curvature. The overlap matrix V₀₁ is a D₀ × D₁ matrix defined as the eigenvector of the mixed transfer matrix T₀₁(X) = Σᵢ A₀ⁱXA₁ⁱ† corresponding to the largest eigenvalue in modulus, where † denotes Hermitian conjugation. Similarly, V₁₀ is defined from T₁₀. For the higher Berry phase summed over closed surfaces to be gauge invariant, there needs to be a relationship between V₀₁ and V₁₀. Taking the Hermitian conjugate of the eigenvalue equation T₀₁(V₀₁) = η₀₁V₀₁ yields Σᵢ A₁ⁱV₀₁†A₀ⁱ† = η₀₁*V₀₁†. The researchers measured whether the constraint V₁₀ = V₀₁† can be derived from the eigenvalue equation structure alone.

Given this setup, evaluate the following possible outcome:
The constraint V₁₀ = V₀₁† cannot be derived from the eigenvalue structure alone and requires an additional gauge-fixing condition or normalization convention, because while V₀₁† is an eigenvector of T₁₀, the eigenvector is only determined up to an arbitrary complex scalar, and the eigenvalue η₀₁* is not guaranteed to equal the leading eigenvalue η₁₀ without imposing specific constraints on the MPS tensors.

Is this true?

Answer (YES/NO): YES